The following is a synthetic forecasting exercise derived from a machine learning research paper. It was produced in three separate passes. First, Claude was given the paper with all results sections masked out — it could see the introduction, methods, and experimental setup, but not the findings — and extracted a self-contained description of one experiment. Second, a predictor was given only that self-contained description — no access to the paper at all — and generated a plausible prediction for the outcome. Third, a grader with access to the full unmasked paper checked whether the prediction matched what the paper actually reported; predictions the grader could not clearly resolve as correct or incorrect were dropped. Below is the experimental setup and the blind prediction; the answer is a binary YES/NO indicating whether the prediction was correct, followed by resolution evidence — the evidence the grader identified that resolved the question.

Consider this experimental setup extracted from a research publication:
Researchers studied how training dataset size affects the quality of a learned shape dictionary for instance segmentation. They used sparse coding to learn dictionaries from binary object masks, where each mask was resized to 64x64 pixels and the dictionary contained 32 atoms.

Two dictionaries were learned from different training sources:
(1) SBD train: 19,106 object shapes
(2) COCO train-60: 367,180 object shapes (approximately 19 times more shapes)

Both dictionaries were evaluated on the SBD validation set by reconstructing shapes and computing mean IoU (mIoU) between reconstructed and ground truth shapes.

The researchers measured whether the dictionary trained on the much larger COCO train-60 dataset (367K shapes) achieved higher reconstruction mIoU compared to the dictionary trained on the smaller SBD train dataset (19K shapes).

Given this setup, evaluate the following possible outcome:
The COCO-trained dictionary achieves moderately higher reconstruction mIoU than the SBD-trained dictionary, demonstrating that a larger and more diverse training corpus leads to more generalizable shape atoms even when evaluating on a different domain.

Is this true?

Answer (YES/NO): NO